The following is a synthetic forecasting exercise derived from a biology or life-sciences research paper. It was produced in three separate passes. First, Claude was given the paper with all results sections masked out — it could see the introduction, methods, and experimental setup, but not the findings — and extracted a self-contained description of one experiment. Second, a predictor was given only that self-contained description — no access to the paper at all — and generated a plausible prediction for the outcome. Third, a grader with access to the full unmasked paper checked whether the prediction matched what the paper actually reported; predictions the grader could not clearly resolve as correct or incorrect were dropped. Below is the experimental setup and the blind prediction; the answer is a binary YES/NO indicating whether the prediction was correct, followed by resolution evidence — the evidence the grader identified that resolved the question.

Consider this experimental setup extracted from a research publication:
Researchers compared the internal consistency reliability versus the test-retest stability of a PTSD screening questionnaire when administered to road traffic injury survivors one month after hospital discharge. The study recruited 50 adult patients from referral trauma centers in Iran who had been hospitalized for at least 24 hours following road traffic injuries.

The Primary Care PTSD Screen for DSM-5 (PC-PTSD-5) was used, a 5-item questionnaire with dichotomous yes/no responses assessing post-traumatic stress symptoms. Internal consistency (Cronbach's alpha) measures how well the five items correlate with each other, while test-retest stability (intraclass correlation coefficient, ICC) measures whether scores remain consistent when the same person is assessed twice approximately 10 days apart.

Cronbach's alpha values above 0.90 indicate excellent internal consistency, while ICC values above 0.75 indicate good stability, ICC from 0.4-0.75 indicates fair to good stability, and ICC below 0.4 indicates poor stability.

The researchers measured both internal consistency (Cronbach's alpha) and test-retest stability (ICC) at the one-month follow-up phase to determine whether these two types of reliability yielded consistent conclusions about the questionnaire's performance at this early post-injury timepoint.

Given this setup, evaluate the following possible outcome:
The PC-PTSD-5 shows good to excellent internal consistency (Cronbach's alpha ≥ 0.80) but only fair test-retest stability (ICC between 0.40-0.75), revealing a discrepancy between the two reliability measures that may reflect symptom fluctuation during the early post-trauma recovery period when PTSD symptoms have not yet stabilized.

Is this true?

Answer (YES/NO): NO